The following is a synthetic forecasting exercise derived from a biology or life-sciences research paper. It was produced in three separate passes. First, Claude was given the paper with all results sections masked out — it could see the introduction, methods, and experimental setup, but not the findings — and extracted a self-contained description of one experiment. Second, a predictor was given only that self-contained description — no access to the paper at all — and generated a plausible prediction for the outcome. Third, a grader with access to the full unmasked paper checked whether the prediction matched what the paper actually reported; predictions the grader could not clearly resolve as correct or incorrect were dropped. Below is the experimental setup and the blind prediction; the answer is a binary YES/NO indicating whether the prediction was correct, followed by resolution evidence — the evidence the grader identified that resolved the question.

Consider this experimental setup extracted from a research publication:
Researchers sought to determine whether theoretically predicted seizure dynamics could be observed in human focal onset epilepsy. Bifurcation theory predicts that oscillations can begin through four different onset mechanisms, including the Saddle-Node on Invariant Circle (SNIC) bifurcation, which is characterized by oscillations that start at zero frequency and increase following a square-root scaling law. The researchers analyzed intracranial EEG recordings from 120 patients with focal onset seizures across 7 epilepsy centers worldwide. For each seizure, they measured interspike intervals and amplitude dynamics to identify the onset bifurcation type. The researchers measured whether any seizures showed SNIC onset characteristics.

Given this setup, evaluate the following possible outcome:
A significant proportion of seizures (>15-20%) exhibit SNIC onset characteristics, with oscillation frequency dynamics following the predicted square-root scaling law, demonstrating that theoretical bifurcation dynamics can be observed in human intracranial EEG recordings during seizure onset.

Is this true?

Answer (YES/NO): NO